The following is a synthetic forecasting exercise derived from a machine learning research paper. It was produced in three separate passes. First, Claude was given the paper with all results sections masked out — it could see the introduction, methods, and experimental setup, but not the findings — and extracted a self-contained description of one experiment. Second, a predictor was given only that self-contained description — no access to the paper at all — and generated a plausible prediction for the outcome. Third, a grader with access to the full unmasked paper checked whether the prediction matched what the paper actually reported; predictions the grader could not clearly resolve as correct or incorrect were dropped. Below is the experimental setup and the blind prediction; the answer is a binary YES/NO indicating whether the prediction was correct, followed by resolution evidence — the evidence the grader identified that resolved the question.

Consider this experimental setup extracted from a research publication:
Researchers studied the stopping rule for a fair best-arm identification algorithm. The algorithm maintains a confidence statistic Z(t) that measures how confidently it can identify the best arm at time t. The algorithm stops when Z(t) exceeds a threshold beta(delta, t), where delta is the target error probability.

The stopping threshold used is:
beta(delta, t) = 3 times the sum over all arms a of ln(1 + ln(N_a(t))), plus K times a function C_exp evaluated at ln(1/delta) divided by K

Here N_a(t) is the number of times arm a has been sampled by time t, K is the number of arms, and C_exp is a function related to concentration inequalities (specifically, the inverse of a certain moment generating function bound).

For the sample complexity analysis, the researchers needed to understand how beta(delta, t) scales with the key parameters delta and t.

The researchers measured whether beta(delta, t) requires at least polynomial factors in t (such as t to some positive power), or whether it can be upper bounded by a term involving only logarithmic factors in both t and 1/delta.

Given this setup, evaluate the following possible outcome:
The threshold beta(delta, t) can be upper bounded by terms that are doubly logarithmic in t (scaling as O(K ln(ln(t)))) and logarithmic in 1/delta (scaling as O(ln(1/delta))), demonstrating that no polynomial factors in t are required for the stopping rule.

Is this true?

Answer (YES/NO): NO